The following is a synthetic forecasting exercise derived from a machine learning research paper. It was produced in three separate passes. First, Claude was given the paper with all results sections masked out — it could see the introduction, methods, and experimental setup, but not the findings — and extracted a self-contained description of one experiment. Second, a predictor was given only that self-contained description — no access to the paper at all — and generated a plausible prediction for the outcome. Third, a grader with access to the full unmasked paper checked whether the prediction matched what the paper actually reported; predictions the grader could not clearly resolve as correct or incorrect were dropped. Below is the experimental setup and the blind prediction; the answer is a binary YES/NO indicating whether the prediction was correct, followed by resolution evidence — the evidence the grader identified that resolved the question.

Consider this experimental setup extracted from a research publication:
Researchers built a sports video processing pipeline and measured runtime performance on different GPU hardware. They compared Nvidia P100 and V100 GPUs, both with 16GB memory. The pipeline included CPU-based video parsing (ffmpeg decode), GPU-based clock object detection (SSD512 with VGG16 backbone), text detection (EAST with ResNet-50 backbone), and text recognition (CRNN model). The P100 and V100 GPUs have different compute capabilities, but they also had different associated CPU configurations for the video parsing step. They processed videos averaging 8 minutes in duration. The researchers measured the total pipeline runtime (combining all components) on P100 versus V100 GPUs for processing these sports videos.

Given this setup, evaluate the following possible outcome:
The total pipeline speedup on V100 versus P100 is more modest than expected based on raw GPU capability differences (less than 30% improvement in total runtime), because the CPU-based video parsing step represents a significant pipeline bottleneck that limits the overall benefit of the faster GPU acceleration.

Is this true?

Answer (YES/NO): NO